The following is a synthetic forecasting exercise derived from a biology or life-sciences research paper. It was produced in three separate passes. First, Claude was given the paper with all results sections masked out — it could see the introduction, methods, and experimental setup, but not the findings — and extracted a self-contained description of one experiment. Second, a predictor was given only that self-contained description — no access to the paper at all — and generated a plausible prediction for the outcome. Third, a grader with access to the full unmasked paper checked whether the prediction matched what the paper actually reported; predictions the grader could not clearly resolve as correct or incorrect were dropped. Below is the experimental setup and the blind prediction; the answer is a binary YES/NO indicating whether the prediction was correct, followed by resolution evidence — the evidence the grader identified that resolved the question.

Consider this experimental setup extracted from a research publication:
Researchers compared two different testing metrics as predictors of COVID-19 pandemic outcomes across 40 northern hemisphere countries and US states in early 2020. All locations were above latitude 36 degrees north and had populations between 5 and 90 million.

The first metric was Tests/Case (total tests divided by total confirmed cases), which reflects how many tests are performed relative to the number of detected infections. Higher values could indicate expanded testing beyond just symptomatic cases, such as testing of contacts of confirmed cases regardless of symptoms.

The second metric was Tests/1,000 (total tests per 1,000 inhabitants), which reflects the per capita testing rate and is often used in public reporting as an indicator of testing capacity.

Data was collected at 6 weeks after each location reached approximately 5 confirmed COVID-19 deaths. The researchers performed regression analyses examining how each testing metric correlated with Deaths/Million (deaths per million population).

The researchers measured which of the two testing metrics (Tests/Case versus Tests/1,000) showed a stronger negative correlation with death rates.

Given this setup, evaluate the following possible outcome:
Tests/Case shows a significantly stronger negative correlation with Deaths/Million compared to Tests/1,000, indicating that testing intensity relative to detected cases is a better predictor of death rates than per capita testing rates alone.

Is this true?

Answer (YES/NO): YES